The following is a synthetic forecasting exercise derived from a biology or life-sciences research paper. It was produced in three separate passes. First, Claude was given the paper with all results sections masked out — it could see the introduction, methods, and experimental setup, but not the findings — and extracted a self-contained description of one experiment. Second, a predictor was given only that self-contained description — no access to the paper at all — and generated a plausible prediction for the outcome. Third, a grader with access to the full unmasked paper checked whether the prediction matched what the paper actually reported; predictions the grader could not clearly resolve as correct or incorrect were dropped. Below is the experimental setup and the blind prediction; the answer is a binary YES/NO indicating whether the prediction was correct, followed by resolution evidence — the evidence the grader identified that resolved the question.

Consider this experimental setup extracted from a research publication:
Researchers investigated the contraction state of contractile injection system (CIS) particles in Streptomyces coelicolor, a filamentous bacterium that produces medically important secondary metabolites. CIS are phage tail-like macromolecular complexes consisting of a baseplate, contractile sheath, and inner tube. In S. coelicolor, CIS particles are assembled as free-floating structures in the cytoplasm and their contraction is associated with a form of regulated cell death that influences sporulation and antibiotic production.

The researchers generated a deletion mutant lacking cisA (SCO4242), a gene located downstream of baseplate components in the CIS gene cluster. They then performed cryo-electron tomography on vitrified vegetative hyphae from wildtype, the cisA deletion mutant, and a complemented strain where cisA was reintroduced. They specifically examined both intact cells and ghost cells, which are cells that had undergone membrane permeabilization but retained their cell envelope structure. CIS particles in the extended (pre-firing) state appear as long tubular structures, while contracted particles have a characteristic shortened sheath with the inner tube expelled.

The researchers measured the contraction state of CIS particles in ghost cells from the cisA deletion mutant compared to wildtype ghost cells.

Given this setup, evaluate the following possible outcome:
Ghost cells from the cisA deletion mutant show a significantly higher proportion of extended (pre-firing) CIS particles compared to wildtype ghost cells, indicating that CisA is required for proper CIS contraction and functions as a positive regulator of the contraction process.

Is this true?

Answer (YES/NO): YES